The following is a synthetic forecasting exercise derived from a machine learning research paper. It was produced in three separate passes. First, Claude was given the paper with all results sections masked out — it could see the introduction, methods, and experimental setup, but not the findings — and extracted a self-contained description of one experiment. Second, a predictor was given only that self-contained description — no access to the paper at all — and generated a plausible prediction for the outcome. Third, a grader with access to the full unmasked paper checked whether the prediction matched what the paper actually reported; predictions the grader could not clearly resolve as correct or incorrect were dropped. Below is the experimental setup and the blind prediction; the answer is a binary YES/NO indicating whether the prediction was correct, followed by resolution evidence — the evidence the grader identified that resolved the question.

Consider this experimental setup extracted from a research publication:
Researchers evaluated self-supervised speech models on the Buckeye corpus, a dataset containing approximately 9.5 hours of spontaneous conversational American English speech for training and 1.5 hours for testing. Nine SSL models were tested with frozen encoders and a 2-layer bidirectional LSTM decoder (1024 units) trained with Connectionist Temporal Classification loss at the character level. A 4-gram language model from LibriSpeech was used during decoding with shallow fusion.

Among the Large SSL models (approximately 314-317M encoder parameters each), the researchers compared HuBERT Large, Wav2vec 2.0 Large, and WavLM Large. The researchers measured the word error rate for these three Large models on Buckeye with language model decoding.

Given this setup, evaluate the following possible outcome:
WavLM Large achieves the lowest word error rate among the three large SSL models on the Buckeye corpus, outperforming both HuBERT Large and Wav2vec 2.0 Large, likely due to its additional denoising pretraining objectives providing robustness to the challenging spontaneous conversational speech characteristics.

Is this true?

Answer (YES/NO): YES